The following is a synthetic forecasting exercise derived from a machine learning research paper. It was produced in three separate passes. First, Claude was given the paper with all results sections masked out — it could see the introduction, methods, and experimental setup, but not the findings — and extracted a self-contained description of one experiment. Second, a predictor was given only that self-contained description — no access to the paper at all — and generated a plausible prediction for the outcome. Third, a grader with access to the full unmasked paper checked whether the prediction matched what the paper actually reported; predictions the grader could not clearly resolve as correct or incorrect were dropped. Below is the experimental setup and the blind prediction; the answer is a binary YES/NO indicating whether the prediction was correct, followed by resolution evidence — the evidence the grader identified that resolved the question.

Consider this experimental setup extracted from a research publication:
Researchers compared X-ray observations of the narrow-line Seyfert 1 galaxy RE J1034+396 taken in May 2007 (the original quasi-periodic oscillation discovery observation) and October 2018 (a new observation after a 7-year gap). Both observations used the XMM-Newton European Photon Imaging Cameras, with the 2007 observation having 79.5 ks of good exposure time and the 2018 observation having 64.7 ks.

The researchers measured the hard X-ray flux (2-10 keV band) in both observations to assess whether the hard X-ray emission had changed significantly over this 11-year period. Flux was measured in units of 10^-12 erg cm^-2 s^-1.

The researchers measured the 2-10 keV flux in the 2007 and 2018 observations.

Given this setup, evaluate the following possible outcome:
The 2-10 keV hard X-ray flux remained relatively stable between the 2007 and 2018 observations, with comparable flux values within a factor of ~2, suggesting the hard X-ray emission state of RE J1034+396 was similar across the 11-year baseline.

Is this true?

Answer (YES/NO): YES